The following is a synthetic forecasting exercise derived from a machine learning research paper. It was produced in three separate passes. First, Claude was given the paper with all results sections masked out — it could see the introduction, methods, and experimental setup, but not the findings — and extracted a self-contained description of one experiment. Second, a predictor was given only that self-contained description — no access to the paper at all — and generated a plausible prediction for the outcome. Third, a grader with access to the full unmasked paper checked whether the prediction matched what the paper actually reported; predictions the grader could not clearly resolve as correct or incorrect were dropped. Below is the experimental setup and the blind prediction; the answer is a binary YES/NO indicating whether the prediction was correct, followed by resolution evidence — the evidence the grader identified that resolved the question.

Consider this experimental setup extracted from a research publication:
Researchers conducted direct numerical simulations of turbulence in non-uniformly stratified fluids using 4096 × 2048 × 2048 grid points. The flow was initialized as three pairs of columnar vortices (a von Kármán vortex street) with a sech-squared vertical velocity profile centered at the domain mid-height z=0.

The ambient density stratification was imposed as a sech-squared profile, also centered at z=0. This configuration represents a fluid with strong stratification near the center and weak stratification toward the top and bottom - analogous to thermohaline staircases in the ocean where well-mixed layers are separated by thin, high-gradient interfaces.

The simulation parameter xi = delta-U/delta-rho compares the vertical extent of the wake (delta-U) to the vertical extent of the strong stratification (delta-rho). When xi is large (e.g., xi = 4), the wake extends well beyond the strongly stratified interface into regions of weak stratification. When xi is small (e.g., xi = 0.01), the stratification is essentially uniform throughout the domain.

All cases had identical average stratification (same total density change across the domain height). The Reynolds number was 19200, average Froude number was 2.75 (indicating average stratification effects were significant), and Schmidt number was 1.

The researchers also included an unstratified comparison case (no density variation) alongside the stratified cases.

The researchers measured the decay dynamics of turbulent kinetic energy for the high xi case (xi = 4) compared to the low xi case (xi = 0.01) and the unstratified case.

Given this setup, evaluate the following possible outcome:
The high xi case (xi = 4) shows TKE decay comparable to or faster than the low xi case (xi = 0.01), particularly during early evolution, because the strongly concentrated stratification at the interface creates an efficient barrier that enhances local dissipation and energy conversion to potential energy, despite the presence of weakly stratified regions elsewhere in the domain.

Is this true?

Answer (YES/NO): NO